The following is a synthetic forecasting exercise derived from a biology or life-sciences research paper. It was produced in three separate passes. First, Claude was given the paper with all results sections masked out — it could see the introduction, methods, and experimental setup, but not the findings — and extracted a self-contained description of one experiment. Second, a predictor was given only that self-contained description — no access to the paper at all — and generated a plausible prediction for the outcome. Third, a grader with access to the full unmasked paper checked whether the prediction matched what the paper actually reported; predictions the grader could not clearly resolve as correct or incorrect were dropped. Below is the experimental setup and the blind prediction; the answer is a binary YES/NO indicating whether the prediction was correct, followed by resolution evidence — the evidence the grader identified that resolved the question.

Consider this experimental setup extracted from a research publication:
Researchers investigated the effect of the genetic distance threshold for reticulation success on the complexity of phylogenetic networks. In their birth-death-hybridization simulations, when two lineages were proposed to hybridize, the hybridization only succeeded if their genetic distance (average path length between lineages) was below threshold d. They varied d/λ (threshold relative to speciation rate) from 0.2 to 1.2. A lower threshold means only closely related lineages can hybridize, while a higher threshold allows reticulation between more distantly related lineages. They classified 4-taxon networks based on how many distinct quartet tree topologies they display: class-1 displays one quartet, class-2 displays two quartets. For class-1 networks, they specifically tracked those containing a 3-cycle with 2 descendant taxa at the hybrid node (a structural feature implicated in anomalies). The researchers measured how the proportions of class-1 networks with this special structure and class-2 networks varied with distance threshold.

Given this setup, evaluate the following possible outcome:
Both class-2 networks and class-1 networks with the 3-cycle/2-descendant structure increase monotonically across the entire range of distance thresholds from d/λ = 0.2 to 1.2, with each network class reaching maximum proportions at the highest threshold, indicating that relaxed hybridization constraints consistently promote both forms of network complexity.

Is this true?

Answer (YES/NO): YES